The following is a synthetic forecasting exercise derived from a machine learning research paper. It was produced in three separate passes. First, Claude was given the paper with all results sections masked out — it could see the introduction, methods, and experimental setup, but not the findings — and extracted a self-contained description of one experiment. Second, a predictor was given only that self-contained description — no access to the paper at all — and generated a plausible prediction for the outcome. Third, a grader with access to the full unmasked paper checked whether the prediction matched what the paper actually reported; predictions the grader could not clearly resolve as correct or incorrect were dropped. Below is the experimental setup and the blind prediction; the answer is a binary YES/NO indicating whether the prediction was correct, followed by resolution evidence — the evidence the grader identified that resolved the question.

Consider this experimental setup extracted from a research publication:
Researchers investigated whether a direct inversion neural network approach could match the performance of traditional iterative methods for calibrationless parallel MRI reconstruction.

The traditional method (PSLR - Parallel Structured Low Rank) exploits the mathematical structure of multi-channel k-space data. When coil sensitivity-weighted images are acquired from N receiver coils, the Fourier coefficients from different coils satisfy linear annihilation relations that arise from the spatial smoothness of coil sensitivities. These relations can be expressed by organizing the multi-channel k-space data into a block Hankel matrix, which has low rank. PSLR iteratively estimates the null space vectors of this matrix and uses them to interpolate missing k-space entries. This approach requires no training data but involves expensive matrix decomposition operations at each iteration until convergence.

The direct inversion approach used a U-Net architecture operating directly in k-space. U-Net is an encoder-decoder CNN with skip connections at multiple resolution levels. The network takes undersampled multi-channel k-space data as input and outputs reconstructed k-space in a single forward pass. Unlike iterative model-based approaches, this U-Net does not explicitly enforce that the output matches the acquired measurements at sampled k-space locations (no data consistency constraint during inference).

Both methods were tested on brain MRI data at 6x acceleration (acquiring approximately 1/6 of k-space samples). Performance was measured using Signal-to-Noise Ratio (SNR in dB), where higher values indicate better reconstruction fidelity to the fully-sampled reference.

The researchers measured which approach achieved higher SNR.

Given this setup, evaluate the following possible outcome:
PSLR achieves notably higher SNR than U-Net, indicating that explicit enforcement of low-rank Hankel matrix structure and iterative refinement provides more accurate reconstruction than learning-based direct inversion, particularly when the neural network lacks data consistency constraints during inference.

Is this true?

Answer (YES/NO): YES